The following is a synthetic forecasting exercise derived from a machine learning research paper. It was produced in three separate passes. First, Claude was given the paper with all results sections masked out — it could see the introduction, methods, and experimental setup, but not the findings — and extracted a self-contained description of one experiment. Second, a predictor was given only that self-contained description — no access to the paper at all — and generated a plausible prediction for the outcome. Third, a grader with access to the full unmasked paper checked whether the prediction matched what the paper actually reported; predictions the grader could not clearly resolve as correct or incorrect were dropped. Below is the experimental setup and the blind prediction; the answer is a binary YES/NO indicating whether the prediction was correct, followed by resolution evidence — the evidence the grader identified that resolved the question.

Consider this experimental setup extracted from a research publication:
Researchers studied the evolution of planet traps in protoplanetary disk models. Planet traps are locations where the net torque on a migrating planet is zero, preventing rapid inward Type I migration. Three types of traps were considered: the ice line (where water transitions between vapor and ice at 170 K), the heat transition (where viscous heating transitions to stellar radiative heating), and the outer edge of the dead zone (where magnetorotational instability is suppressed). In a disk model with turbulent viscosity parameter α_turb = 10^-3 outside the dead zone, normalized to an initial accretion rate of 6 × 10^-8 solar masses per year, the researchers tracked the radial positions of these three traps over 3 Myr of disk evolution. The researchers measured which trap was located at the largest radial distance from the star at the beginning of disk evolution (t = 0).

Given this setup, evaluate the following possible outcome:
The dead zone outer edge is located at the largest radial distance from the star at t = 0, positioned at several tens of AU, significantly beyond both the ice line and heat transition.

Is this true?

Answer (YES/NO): NO